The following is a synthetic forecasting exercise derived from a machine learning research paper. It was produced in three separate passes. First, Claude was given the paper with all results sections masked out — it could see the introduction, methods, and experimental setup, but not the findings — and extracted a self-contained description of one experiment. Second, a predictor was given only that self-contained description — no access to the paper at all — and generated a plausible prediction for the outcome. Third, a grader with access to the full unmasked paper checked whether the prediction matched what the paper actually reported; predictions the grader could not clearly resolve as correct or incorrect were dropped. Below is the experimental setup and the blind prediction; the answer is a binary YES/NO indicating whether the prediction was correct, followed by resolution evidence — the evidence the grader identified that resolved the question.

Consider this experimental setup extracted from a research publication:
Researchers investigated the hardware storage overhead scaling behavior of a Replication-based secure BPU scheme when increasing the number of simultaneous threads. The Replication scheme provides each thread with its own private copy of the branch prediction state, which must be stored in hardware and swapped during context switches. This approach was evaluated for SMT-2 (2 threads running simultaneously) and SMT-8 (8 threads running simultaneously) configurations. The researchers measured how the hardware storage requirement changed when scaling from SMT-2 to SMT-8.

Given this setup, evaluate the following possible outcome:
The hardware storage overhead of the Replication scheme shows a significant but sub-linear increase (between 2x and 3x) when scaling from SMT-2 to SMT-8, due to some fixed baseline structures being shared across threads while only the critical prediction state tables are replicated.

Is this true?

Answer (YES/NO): NO